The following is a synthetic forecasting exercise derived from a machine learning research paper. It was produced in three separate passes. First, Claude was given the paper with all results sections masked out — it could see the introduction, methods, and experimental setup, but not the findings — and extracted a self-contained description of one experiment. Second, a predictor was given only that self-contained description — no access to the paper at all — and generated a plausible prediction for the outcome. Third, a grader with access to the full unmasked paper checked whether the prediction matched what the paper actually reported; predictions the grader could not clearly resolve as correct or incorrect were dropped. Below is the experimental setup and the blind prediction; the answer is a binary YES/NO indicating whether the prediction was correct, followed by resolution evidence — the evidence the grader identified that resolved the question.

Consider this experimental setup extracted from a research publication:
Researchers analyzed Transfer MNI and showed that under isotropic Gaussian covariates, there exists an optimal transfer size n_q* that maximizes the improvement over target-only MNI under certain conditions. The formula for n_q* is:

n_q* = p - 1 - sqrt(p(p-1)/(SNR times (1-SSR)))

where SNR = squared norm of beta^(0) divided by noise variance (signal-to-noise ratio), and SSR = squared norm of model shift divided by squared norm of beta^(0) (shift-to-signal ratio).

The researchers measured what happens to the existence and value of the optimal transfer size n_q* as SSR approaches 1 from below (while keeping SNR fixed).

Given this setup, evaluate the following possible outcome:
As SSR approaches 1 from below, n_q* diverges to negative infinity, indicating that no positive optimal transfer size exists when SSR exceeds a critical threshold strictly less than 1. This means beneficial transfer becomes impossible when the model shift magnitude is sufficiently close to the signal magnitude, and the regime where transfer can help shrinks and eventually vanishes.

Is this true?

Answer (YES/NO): YES